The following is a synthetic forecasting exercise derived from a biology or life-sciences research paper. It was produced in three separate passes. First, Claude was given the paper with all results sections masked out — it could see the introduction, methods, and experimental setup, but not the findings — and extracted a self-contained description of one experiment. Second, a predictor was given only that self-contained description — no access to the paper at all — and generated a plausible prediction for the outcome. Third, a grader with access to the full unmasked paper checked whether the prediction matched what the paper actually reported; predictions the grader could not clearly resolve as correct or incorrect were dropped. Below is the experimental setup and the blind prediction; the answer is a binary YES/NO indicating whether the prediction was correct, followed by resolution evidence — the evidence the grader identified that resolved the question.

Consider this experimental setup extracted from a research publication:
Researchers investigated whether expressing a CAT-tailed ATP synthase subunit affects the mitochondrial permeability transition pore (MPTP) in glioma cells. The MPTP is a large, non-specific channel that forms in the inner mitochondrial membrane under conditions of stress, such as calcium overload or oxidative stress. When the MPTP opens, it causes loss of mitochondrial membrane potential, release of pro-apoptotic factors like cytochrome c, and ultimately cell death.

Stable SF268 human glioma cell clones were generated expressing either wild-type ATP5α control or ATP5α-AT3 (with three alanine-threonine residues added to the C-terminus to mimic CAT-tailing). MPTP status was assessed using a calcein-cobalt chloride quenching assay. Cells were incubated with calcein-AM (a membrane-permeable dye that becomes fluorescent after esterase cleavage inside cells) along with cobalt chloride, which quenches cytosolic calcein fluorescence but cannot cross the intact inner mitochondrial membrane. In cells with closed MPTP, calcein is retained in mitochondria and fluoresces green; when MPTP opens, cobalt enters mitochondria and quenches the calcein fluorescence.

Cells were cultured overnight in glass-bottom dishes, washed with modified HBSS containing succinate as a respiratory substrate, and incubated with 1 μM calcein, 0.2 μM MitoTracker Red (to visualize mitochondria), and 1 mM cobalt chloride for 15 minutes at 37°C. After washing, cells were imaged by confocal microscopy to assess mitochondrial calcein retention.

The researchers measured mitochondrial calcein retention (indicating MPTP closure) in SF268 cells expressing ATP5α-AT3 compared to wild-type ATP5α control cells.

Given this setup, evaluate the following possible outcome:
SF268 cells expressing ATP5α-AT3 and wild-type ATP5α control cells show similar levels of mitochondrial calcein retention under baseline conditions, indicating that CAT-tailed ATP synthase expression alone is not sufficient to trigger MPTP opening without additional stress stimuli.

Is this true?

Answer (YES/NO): NO